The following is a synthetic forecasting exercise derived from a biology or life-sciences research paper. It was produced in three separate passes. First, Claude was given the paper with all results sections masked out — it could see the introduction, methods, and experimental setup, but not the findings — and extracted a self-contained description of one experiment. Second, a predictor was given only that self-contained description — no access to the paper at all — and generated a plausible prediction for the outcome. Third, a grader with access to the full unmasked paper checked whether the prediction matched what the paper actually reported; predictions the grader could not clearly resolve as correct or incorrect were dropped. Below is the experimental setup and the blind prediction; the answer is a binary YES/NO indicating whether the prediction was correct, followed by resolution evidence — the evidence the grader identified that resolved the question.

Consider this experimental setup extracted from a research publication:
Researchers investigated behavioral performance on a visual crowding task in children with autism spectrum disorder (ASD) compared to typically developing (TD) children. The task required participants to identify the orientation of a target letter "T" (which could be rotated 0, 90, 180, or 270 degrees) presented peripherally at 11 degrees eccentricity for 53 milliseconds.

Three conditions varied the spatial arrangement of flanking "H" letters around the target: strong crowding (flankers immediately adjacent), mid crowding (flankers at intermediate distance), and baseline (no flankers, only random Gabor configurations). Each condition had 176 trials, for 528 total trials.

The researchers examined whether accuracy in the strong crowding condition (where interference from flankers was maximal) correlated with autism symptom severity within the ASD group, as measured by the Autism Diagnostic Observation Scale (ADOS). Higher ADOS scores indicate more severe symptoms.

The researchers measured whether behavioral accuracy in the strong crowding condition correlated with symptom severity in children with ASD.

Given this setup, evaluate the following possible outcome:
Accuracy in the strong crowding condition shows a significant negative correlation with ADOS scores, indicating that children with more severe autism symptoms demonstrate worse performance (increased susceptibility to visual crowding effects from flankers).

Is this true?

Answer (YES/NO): NO